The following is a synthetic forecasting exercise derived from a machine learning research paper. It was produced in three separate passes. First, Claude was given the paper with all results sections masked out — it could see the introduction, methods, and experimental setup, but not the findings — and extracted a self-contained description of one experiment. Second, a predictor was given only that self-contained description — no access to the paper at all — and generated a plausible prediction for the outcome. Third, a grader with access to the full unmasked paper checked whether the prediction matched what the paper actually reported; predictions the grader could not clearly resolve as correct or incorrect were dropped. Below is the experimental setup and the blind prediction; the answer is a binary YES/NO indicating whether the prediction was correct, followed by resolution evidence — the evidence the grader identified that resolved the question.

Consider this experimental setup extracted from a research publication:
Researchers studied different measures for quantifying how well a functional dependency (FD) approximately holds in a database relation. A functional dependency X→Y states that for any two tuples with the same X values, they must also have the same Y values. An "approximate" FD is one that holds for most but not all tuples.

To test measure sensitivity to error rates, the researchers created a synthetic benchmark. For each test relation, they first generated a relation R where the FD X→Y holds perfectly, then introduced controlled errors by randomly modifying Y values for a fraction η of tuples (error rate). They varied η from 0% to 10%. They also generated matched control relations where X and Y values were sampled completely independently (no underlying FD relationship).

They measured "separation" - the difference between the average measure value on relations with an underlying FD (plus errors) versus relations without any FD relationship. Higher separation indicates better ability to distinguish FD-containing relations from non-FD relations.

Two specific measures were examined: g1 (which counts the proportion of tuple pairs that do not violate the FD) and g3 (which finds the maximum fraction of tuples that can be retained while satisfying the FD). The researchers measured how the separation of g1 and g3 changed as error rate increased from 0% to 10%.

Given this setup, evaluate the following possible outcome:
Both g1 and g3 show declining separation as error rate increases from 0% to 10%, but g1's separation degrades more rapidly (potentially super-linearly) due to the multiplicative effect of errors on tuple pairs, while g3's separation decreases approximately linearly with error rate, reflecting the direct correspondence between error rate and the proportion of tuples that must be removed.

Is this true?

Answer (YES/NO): NO